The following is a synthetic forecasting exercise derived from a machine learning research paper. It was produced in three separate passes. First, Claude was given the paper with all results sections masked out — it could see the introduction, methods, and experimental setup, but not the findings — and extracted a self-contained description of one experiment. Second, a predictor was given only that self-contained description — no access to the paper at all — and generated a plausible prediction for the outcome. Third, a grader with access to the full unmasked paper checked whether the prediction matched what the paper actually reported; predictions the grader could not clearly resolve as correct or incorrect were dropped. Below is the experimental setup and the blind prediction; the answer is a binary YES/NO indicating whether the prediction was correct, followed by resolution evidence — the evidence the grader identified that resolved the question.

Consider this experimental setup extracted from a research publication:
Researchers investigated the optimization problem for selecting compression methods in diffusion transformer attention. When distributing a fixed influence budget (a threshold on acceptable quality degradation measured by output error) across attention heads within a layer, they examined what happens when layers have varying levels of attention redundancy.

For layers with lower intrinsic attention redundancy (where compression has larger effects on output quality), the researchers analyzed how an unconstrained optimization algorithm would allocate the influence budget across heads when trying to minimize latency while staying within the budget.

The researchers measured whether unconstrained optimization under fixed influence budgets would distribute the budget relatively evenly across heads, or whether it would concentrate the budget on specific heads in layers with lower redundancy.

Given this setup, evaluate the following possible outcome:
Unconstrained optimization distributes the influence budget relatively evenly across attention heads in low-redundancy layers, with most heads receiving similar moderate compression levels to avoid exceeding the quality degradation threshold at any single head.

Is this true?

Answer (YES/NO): NO